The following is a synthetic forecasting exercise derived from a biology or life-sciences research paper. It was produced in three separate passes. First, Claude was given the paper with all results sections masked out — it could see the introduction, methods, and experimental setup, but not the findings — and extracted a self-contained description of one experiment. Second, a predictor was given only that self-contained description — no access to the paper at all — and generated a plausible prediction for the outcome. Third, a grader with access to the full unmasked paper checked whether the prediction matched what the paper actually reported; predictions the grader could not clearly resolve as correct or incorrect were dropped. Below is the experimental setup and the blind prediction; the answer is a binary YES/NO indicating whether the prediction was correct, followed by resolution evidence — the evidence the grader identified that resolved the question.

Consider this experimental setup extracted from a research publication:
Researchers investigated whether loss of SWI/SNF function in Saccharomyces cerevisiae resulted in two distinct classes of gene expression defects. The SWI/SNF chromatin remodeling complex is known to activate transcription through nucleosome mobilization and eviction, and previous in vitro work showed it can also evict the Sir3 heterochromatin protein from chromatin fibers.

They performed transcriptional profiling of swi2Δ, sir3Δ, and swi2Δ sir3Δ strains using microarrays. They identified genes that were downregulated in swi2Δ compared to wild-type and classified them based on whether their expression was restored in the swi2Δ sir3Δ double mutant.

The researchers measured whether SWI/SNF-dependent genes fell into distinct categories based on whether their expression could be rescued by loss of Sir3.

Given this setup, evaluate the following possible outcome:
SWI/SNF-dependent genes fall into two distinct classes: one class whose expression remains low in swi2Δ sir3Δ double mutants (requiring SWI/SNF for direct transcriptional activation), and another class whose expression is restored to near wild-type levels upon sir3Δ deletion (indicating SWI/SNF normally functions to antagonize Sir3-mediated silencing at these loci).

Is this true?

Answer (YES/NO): YES